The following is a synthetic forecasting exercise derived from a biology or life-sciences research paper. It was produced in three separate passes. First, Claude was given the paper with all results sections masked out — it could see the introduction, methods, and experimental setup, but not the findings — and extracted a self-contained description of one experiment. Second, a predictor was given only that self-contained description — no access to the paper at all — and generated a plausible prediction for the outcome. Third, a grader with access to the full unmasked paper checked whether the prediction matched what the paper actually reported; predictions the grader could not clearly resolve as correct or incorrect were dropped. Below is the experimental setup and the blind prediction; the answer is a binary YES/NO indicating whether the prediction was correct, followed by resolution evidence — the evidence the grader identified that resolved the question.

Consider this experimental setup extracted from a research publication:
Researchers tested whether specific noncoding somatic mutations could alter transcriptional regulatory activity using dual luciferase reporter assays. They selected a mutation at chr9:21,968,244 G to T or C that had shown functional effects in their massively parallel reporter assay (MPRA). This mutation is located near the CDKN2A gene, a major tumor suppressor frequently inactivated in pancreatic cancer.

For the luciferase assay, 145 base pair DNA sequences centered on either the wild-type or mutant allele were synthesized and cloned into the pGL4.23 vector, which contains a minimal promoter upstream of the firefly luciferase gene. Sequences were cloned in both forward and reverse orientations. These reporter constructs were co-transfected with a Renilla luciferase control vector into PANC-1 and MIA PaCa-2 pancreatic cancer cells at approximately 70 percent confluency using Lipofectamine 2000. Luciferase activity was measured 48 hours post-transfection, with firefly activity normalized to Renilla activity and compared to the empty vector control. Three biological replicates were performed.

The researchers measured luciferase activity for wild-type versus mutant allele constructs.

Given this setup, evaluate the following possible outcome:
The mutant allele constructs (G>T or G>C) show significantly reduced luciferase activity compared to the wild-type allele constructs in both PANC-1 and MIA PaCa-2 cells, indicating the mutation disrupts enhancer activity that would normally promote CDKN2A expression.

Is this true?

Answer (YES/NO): NO